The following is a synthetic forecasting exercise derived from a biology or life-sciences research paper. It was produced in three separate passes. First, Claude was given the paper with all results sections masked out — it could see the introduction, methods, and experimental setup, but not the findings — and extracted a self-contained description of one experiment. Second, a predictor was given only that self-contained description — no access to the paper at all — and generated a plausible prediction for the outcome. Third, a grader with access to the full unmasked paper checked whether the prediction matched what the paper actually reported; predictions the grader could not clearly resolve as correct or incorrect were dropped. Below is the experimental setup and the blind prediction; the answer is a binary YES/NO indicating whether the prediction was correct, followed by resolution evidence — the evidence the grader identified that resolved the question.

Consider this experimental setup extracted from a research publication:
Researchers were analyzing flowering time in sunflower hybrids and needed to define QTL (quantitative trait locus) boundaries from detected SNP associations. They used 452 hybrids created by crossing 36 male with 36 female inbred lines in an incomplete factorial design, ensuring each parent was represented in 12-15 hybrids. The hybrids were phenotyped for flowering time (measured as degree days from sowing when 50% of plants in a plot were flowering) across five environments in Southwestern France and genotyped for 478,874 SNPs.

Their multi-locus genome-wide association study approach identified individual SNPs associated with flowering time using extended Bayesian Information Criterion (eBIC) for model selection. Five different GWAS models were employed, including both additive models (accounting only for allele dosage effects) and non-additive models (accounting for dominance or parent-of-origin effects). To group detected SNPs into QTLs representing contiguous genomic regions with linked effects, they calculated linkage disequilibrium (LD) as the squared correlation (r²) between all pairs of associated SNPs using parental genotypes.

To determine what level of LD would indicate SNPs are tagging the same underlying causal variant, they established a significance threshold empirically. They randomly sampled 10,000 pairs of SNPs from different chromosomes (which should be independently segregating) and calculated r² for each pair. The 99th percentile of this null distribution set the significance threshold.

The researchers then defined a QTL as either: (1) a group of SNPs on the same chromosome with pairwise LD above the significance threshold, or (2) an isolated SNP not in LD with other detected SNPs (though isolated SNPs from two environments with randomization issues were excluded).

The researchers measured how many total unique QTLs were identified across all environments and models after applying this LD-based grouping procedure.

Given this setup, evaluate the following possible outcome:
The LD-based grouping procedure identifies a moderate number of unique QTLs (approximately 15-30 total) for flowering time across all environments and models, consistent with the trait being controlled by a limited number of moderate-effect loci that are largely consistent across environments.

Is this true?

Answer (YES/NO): NO